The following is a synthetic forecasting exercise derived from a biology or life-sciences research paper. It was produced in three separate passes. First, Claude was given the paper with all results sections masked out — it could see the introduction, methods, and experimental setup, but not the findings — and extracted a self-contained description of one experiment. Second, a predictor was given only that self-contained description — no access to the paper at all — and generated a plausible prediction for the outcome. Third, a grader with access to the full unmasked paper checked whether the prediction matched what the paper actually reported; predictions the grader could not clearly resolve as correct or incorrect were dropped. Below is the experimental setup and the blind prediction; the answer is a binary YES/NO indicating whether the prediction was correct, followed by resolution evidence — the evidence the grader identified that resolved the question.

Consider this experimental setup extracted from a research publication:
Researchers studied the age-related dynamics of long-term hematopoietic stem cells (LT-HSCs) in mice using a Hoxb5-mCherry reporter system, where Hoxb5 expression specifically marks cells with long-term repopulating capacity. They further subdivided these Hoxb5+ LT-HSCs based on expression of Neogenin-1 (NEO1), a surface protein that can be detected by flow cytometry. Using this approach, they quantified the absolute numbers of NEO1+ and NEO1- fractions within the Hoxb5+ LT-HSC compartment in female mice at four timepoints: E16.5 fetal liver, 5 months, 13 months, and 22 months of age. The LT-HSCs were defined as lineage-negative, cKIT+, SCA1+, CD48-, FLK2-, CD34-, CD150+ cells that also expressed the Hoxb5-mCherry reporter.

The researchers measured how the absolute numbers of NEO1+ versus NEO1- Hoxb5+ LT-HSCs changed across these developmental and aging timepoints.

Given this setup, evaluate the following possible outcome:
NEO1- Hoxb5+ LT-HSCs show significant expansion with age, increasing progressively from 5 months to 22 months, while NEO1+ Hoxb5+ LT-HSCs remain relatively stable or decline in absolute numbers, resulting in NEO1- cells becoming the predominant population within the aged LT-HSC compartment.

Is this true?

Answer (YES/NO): NO